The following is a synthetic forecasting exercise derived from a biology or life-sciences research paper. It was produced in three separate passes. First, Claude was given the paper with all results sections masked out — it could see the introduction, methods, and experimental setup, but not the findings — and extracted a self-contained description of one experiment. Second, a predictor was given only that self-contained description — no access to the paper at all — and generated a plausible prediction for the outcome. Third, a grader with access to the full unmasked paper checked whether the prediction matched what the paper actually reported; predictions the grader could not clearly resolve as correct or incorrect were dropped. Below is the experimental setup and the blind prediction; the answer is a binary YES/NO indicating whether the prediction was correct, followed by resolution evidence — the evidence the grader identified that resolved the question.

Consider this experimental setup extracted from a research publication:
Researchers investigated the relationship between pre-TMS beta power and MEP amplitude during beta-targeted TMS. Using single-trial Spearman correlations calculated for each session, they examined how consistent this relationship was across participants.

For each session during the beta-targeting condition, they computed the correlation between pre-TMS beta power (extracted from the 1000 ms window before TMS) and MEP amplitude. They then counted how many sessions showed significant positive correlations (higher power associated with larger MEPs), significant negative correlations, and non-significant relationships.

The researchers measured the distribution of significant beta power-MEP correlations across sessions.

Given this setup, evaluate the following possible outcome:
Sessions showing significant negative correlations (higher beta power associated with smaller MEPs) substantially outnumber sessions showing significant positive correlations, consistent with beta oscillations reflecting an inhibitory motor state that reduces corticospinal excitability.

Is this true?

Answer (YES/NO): NO